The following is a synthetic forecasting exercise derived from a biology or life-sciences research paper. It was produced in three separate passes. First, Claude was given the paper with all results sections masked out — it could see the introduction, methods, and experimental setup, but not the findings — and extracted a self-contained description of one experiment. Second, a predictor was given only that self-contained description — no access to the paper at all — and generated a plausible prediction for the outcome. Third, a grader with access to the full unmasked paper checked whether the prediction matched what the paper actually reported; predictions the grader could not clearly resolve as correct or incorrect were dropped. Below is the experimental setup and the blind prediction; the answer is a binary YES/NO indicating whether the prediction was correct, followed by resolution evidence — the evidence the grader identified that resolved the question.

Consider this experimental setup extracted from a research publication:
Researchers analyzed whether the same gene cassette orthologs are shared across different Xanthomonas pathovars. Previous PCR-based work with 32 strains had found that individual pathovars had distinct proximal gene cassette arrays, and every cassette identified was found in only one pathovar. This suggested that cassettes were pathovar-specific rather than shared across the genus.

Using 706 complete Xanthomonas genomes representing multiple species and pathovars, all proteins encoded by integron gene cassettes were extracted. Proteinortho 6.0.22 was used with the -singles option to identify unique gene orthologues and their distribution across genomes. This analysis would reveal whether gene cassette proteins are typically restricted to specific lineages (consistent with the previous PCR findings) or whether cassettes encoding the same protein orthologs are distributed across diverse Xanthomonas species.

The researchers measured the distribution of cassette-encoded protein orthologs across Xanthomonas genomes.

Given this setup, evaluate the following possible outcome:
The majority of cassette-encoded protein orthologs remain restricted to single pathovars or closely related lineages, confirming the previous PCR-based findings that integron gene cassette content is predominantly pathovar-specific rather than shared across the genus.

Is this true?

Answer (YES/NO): NO